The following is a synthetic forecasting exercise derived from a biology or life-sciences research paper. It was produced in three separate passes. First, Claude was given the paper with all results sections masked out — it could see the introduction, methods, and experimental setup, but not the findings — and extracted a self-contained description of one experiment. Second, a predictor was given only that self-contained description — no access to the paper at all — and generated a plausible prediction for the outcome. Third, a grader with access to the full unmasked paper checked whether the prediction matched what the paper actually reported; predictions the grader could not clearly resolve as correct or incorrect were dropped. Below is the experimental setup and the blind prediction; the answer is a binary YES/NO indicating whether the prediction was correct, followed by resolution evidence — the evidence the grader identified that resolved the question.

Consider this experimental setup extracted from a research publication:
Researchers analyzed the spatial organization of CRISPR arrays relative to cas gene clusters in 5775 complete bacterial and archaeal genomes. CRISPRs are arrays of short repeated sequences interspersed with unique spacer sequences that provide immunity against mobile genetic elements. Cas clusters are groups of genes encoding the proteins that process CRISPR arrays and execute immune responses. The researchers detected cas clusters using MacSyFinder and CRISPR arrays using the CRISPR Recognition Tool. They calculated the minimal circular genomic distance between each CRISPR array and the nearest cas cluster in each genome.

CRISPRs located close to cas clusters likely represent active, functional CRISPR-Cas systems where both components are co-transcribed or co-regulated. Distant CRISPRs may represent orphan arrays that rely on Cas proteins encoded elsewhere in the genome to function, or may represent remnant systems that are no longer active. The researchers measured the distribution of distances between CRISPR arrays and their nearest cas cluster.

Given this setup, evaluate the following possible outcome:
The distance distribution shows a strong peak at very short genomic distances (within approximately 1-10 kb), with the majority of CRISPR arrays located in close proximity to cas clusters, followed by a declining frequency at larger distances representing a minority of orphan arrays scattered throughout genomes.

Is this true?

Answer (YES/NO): NO